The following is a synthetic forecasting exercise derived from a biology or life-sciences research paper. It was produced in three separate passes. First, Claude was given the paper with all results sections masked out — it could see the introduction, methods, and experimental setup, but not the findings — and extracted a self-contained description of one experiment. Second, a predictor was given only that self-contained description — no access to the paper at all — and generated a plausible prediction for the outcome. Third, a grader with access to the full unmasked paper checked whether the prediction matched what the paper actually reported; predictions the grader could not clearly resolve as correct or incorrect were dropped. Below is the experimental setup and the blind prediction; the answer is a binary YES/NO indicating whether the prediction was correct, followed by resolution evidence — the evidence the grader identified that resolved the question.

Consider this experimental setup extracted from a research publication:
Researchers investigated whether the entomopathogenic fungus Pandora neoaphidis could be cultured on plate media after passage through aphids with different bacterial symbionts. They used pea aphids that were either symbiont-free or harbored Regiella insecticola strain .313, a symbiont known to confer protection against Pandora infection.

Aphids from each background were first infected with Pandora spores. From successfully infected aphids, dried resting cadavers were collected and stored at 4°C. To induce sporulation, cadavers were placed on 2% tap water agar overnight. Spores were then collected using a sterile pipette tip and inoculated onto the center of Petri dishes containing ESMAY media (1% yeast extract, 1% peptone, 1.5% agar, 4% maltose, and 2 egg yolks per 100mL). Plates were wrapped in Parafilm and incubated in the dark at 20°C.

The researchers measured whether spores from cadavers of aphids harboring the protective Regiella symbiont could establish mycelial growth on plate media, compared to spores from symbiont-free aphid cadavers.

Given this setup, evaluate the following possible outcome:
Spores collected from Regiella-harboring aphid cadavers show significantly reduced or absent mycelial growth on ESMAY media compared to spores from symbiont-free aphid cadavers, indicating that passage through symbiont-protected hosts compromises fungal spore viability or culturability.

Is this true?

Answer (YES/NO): YES